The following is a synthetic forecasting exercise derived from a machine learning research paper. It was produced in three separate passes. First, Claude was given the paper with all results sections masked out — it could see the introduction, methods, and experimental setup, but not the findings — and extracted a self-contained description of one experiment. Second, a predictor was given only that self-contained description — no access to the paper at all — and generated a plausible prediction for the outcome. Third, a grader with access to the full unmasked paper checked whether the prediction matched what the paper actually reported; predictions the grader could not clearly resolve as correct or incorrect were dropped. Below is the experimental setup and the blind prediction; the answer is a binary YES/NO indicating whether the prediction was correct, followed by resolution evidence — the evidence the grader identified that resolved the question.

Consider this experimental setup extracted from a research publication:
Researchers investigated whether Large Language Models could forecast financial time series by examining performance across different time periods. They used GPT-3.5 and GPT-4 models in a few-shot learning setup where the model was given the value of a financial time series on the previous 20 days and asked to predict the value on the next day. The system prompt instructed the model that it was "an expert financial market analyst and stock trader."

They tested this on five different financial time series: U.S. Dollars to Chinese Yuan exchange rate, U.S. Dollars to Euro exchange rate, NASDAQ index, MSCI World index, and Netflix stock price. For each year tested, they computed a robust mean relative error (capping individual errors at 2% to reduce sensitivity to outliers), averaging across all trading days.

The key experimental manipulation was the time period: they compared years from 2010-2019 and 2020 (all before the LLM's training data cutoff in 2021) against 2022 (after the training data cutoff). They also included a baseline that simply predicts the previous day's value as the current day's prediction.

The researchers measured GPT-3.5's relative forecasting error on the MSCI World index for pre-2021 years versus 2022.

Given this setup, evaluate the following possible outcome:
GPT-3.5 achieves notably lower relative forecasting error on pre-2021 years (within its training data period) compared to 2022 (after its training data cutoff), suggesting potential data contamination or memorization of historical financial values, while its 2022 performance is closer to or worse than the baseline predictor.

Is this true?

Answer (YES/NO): YES